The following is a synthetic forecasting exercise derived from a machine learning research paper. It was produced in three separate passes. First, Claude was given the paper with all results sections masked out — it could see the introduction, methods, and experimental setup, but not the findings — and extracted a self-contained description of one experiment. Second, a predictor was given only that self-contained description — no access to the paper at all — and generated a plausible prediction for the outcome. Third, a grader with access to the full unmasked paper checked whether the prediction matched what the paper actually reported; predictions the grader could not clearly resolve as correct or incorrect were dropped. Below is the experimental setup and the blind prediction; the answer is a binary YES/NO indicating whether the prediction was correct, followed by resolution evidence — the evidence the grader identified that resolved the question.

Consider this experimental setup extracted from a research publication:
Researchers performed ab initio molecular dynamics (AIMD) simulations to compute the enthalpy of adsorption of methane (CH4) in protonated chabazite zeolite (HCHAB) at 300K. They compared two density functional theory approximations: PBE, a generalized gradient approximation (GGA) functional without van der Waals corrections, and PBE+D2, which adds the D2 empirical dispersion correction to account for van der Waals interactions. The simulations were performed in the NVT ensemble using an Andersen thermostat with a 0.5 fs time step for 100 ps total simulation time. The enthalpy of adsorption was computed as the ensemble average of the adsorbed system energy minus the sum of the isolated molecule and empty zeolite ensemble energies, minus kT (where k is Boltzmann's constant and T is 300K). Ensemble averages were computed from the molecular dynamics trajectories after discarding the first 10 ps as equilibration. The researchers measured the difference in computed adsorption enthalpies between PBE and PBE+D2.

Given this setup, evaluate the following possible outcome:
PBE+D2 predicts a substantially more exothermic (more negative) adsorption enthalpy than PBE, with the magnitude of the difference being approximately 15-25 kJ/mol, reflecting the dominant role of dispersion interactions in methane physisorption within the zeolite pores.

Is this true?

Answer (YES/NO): YES